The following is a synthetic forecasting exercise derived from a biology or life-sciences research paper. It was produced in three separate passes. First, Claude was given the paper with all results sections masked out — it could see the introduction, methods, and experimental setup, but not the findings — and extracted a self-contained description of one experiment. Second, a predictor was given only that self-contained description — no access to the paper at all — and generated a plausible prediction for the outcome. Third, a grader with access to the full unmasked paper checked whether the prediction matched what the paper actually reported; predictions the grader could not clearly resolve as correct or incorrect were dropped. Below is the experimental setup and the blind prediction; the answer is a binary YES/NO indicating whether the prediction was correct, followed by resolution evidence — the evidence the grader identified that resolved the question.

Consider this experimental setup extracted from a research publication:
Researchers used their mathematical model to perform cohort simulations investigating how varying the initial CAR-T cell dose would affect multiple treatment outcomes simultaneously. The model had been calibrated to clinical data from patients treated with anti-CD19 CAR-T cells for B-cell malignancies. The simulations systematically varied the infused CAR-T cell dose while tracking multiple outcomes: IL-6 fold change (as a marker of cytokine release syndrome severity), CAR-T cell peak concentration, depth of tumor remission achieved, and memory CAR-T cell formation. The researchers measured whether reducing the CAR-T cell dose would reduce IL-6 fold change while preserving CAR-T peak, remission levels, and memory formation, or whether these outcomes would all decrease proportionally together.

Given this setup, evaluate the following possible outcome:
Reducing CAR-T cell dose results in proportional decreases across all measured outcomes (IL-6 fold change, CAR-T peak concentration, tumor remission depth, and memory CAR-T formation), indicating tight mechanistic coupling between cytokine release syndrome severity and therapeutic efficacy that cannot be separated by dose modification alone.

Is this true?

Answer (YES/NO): NO